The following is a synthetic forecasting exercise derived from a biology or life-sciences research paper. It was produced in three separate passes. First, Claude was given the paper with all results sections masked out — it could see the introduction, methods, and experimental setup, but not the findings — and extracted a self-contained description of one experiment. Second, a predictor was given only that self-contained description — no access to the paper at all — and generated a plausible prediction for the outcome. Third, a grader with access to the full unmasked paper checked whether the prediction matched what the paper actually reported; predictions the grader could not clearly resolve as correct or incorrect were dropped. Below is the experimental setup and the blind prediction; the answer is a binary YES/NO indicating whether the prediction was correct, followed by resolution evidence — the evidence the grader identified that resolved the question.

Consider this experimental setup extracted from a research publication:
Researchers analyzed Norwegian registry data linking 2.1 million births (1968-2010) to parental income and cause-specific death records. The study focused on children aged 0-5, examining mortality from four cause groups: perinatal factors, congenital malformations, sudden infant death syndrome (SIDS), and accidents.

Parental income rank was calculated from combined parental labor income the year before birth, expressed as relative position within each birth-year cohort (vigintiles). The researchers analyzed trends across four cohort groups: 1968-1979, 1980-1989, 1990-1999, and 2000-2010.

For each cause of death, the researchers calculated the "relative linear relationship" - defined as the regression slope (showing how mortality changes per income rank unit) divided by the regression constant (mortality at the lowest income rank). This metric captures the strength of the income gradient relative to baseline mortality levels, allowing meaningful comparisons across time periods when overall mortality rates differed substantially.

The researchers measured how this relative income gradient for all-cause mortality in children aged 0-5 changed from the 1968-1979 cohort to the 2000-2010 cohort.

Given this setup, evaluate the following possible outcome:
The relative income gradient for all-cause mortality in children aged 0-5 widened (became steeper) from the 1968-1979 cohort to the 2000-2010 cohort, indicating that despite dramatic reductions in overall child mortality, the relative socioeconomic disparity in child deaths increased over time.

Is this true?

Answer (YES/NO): NO